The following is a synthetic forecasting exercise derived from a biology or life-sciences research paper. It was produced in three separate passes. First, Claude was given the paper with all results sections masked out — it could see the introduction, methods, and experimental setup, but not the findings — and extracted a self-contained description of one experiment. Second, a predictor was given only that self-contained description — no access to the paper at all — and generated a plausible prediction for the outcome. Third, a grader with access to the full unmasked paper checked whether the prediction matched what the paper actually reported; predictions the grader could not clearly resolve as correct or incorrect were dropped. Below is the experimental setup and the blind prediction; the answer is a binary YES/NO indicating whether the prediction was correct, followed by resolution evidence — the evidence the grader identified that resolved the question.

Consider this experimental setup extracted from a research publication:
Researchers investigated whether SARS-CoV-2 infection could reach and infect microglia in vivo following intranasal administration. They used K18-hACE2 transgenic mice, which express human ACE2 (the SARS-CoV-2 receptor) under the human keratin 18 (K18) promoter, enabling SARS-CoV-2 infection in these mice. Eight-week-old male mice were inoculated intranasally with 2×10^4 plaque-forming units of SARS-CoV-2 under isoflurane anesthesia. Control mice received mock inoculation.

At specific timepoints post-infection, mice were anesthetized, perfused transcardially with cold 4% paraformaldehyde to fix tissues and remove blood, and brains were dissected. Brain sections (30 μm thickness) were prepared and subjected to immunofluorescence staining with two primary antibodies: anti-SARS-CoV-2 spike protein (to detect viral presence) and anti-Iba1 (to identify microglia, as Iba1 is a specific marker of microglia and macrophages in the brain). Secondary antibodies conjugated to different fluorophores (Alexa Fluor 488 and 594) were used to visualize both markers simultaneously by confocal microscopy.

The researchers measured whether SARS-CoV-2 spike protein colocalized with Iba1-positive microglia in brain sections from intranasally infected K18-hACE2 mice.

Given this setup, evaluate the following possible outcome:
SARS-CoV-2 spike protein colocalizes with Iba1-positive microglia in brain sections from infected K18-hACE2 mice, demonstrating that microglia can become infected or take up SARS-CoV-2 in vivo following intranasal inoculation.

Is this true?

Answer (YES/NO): YES